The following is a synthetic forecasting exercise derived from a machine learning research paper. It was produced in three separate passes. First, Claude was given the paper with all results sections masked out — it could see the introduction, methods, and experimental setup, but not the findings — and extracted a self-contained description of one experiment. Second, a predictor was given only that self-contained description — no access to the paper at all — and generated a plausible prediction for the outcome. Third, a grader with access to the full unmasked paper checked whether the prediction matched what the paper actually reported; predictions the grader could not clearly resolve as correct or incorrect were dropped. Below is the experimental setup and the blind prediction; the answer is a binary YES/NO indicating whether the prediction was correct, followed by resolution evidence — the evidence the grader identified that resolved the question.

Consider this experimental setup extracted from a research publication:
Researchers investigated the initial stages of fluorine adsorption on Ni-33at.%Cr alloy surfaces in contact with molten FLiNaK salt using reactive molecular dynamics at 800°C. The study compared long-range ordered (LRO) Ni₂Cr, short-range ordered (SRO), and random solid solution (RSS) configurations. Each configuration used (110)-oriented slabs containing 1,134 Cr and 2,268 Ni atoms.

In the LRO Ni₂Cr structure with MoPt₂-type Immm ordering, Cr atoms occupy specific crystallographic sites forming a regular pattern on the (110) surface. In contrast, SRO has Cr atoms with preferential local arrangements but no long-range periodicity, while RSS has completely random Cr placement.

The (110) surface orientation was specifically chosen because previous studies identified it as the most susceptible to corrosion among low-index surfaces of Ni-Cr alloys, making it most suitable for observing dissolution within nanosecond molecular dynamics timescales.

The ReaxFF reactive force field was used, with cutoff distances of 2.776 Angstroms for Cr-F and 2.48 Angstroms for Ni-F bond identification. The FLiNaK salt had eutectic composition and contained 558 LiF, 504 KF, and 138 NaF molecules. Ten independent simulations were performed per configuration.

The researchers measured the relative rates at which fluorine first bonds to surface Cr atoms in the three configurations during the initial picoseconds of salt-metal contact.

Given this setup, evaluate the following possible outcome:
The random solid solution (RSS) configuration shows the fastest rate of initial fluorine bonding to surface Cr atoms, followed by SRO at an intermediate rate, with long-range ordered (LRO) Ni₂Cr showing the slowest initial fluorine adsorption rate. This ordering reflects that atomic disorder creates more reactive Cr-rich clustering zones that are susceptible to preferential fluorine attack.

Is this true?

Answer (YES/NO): NO